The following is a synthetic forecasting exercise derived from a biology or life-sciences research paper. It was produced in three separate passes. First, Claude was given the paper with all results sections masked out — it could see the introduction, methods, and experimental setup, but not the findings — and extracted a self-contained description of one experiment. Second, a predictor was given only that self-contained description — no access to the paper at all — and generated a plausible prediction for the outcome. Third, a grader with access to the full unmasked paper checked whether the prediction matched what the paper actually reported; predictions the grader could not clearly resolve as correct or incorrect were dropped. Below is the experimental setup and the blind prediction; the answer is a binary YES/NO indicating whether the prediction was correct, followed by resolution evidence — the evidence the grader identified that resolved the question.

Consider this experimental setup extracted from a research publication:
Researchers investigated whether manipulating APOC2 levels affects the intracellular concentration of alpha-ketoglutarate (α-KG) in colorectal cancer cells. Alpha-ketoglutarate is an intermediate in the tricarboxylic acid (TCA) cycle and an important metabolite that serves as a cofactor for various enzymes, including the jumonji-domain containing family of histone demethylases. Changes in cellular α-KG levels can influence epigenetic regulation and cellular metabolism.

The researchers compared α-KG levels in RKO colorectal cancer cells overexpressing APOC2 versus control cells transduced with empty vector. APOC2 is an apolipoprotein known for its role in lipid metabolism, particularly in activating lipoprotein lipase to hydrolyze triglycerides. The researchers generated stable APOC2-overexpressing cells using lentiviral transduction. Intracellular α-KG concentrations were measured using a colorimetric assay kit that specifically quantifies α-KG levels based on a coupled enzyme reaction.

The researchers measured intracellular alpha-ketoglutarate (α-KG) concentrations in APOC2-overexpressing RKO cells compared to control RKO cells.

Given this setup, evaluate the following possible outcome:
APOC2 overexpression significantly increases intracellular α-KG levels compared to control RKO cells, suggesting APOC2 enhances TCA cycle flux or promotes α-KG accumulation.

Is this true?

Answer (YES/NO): YES